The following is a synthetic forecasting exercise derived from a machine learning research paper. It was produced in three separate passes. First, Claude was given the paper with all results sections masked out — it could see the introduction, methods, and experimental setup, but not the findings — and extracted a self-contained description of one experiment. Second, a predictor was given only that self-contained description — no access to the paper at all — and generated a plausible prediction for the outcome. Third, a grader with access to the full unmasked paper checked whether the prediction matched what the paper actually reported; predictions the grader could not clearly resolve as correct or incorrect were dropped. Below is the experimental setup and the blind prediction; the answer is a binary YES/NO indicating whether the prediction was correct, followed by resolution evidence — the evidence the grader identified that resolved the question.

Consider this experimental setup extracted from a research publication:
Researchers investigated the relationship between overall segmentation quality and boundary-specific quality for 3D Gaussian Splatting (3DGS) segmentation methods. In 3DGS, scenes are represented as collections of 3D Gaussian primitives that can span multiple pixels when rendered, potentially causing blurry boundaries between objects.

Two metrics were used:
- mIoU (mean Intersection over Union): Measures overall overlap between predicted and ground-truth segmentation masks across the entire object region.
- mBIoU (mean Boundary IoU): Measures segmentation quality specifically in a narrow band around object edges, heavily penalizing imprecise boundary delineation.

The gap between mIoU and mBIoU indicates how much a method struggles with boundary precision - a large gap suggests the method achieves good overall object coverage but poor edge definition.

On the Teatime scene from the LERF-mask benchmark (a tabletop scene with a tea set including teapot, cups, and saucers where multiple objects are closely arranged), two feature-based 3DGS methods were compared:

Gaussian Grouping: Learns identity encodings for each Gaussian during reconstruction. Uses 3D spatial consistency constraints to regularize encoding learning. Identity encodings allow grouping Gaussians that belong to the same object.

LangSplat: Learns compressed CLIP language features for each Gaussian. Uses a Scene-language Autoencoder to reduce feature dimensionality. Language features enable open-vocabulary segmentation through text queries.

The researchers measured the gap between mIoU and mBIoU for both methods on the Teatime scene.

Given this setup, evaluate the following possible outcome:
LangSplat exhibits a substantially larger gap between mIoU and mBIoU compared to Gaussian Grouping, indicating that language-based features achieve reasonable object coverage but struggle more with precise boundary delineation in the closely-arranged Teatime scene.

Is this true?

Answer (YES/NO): NO